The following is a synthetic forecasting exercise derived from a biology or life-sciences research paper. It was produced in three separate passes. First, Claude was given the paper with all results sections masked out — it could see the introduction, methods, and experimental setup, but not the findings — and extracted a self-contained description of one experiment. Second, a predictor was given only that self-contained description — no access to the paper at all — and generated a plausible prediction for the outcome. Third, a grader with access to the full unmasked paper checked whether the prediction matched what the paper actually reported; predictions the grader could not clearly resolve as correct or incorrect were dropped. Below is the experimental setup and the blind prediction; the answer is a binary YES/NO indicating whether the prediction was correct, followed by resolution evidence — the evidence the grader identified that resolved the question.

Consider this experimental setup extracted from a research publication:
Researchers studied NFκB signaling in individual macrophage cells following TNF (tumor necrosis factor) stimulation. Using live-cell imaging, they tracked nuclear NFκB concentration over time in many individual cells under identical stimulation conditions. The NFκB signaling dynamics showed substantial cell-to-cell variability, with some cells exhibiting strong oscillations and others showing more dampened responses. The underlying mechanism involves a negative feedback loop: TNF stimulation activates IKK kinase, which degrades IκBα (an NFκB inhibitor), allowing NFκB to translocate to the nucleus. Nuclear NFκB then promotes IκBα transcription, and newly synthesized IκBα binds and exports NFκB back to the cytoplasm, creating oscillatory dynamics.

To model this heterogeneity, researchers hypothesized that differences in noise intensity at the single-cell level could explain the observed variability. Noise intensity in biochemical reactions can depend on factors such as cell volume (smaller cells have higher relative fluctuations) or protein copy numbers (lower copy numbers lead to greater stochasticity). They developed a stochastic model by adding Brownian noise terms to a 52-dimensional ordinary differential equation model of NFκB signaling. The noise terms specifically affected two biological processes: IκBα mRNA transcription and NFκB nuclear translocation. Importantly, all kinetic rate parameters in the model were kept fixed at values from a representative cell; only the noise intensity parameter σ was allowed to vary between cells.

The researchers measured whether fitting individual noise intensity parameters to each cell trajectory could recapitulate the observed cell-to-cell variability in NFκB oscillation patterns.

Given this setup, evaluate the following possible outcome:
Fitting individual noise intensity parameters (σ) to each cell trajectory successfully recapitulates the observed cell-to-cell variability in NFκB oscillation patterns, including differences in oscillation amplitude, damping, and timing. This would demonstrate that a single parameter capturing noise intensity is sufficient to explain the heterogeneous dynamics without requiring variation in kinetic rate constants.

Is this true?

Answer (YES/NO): NO